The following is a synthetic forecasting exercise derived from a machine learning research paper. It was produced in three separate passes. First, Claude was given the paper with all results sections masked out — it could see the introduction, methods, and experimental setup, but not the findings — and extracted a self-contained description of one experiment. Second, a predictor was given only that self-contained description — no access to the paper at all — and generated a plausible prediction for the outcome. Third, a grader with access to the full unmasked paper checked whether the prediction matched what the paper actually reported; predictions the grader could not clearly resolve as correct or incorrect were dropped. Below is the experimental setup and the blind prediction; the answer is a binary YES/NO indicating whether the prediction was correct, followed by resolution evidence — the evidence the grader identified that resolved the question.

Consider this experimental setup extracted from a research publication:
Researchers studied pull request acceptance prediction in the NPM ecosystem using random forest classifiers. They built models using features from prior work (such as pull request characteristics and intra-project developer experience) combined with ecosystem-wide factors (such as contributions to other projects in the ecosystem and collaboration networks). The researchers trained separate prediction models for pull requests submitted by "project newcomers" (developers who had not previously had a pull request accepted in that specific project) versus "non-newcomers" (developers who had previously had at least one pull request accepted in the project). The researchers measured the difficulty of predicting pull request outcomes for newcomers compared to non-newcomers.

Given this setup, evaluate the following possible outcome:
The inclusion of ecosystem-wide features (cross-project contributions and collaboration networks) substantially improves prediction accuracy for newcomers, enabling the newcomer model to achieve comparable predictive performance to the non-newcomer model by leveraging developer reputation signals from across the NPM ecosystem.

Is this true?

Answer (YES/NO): NO